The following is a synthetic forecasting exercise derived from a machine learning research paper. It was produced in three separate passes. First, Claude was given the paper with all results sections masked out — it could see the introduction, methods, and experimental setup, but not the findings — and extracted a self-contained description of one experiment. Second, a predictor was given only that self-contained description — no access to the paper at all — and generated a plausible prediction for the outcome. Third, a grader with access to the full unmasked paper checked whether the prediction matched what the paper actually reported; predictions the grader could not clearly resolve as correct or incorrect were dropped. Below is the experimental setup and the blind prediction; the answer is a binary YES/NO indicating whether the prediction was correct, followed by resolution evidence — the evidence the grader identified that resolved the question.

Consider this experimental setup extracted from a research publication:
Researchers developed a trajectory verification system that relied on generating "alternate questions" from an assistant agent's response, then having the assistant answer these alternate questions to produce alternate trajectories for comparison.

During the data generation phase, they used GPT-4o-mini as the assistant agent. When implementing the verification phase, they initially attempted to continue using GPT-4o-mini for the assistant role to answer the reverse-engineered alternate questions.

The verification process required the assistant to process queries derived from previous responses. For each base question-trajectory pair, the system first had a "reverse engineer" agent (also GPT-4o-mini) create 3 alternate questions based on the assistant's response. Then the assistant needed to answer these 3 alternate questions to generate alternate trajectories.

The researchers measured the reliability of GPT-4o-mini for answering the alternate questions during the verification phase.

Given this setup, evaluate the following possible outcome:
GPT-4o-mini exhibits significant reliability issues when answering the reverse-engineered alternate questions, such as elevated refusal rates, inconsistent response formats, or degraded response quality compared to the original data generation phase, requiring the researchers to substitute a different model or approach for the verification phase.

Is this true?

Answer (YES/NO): YES